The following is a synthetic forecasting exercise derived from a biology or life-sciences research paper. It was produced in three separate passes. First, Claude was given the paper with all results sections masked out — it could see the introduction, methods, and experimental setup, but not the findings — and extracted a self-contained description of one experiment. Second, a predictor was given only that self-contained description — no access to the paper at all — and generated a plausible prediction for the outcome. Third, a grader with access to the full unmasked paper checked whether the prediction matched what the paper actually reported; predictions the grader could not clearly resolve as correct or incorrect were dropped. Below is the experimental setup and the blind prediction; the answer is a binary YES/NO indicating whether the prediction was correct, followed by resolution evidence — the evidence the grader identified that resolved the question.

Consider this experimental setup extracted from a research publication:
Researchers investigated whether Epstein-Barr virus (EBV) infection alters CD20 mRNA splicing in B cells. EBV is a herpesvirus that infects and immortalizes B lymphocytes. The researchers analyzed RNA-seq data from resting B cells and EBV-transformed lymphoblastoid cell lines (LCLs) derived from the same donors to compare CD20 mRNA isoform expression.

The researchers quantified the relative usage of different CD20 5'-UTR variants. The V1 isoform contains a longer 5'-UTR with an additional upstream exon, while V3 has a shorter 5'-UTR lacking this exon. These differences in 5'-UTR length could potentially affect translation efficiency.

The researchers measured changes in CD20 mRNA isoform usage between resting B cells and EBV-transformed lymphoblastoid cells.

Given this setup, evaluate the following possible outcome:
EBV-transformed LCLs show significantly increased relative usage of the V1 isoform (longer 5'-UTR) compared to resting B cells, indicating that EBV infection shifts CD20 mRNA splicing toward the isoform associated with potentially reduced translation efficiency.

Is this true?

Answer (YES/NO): NO